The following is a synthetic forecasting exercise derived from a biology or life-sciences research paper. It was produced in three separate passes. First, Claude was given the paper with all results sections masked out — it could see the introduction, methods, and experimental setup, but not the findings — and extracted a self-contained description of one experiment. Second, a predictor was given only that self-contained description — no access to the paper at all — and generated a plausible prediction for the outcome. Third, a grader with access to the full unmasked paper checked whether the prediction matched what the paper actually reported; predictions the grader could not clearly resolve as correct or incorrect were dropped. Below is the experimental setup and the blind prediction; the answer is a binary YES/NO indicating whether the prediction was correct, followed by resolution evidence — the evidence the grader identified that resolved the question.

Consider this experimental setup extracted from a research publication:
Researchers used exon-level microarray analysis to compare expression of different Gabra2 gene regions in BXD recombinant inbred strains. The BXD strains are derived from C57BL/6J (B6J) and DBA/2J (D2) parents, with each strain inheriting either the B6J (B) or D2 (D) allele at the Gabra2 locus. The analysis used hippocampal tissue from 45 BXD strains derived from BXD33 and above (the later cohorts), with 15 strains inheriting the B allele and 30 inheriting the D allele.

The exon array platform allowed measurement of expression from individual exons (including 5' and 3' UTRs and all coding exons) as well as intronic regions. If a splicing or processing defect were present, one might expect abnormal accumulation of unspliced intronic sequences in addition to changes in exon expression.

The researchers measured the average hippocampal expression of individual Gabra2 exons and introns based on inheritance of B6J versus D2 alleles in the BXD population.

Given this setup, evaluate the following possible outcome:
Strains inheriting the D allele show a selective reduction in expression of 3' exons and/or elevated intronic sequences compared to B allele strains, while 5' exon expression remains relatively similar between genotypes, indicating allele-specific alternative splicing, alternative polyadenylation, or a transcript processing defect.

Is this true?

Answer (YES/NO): NO